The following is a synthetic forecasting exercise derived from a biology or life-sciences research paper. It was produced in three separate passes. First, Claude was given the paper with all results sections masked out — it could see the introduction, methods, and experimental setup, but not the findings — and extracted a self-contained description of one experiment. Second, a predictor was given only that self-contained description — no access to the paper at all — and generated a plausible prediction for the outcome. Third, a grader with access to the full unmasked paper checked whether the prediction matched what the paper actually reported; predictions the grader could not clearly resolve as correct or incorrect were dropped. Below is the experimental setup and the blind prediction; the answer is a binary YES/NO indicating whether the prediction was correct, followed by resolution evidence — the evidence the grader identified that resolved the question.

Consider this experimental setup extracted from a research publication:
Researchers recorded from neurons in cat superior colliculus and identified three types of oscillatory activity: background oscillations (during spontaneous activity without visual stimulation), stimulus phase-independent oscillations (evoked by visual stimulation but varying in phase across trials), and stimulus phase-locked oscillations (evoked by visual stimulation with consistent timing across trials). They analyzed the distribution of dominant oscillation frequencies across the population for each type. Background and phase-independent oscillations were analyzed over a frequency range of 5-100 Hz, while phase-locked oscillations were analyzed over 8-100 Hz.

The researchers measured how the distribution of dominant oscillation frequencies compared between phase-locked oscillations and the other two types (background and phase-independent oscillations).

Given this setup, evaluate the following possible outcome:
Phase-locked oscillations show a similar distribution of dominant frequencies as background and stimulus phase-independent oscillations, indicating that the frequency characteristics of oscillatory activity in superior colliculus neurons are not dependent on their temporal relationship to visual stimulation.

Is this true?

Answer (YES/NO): NO